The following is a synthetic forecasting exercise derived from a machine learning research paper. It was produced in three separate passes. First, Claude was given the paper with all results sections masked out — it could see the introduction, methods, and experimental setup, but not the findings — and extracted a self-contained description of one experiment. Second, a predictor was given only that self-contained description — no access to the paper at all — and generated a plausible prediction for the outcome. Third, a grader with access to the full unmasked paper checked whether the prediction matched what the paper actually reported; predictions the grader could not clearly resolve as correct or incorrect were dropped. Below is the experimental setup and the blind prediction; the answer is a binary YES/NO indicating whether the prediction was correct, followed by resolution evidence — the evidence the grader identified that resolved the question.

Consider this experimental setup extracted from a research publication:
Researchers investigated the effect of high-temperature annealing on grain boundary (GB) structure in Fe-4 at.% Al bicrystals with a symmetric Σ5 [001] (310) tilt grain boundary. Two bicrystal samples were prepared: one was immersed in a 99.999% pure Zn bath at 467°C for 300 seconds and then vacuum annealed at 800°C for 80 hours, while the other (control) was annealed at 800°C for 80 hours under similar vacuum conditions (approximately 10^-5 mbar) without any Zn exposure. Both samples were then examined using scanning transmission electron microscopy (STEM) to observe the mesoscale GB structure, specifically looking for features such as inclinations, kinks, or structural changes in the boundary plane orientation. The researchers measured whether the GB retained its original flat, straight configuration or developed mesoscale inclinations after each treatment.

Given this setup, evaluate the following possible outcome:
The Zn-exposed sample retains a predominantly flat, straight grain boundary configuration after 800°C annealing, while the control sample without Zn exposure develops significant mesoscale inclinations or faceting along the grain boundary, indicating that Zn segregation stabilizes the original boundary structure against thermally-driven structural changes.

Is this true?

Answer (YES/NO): NO